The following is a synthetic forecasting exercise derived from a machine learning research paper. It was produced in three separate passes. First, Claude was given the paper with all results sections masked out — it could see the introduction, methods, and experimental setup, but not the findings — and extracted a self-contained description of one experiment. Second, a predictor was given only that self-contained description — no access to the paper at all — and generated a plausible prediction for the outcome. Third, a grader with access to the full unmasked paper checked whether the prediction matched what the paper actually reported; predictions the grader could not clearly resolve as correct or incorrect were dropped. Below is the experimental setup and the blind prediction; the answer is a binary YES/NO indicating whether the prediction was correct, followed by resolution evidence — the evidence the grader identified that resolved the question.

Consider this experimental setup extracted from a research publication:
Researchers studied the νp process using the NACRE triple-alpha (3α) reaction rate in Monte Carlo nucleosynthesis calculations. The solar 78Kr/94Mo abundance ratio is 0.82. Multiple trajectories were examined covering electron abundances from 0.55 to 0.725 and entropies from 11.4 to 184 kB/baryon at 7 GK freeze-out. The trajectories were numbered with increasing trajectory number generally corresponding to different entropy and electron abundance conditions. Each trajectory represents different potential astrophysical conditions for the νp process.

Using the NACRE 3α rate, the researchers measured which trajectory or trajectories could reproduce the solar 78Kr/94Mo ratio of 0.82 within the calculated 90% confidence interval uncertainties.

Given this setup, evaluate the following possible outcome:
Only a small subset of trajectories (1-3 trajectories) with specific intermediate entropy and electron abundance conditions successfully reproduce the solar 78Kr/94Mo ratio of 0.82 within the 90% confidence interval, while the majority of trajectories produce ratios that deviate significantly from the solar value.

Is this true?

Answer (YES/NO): YES